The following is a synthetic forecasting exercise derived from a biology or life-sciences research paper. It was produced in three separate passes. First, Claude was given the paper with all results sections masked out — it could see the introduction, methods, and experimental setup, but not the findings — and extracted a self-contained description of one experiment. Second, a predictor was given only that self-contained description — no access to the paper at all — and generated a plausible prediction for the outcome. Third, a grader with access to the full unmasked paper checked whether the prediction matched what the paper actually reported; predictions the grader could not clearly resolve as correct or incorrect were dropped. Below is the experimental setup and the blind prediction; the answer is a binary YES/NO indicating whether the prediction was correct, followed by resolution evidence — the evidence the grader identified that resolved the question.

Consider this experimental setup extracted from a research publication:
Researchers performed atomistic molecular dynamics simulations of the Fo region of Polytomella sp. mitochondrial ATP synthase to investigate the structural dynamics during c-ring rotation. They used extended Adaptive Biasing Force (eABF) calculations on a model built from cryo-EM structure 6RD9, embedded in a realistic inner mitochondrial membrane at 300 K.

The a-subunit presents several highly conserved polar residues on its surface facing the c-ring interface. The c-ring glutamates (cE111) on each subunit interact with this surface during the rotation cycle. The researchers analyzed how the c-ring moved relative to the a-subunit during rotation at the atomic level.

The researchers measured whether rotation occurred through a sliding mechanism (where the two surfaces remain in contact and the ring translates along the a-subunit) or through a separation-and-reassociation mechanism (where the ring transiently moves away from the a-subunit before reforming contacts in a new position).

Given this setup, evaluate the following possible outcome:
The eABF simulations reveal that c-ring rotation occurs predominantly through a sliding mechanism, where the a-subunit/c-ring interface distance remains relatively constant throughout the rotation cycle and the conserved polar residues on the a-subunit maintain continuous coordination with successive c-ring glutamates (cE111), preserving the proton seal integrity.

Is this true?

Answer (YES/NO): YES